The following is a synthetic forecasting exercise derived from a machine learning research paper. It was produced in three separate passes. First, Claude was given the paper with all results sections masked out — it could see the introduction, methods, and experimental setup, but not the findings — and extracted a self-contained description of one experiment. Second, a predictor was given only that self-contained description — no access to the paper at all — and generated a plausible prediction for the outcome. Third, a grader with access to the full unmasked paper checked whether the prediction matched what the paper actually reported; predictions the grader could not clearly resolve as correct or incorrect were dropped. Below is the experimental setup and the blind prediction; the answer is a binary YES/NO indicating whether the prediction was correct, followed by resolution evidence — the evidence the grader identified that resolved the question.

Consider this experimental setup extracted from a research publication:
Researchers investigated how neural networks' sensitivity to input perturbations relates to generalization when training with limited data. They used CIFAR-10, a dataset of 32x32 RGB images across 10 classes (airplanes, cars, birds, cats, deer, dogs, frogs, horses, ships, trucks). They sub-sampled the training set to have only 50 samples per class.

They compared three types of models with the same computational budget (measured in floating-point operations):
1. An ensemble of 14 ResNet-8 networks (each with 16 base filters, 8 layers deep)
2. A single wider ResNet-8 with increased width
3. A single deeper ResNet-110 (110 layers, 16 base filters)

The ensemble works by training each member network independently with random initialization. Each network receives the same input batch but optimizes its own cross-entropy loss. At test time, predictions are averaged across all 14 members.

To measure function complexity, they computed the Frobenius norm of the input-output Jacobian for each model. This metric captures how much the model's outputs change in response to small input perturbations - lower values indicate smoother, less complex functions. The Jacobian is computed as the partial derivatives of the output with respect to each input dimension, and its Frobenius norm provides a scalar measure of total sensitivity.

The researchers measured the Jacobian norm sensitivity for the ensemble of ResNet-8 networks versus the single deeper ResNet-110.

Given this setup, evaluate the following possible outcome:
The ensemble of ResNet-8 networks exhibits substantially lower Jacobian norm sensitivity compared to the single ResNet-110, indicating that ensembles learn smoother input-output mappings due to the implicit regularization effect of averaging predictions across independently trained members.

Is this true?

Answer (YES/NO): YES